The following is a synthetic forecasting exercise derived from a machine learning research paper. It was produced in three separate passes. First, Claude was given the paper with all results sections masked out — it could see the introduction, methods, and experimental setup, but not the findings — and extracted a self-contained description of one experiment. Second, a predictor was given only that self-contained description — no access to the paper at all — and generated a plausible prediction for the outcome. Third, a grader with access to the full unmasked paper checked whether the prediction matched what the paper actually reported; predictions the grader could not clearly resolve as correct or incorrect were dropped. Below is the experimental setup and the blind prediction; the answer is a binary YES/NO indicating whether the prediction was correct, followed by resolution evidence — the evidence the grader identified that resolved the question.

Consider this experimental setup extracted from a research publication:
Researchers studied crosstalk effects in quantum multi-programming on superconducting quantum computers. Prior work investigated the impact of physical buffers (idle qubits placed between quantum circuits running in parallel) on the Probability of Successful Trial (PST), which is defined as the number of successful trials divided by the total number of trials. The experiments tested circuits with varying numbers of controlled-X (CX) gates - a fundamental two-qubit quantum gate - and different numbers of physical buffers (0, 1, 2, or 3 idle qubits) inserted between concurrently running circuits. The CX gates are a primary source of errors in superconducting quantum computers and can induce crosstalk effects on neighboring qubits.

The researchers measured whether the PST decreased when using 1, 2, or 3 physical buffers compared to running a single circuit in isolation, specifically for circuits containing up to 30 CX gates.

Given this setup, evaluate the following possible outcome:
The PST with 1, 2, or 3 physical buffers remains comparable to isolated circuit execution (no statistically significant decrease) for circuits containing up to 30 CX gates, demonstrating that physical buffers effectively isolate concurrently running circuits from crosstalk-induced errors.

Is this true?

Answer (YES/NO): YES